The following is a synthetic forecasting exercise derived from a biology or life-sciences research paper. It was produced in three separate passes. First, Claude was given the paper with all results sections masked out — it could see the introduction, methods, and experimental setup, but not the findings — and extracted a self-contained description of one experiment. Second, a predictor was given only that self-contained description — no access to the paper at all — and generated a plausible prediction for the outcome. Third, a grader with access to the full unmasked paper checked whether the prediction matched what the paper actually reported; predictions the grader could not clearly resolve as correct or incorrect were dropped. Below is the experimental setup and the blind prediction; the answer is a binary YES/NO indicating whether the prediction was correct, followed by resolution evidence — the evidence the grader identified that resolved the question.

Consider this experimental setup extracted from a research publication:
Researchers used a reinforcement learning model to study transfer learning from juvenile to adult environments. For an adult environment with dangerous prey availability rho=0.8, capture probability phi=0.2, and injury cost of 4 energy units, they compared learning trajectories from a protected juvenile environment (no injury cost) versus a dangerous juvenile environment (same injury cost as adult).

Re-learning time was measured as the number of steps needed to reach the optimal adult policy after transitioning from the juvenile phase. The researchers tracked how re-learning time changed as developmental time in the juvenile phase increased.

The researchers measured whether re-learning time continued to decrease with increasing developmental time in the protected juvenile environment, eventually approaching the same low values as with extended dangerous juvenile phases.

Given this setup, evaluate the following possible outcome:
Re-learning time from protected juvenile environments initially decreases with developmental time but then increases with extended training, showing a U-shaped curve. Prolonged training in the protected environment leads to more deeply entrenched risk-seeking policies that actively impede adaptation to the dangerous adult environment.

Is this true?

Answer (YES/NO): NO